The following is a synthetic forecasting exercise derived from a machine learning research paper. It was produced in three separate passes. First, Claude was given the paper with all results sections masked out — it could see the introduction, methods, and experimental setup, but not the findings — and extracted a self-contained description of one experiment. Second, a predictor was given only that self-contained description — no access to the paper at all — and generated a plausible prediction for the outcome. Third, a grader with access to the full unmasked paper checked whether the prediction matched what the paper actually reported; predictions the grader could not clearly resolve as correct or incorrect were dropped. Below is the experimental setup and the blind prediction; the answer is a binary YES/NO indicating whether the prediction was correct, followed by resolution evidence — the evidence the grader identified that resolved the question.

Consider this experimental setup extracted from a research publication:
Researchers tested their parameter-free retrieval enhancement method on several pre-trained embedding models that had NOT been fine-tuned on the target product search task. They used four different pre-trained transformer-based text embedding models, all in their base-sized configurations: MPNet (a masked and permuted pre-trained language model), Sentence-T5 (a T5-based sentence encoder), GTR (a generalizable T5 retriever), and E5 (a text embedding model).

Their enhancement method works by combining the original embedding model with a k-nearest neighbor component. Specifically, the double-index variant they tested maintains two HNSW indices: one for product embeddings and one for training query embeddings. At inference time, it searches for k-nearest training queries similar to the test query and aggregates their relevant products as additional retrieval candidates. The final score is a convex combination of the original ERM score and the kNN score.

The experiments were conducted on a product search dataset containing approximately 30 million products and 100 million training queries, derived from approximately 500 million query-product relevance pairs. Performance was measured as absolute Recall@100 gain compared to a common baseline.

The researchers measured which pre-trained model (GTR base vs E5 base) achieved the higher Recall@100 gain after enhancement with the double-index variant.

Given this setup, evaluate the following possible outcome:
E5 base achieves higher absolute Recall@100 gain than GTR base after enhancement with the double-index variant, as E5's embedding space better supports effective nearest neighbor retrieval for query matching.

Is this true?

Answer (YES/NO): YES